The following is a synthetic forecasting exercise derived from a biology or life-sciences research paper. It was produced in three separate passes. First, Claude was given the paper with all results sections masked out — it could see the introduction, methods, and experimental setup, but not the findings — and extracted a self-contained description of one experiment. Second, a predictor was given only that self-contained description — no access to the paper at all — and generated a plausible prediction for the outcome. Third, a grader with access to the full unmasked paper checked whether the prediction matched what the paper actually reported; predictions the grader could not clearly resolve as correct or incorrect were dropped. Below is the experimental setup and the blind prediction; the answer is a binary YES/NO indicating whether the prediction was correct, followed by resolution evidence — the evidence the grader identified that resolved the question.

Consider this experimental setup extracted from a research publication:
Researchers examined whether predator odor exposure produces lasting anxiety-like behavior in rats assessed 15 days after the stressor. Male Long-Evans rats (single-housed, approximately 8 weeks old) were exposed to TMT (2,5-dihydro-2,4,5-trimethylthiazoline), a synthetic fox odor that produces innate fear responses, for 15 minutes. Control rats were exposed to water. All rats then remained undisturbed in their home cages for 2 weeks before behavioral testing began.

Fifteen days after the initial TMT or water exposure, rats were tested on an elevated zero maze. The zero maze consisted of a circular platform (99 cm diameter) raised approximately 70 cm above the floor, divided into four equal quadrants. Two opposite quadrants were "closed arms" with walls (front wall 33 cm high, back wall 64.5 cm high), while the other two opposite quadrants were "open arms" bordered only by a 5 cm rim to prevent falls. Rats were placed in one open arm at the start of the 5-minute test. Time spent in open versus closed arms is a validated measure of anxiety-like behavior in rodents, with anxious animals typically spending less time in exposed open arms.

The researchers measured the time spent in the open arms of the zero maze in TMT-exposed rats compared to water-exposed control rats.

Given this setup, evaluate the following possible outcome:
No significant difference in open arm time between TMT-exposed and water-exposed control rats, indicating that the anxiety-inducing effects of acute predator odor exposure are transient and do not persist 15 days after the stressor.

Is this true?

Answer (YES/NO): YES